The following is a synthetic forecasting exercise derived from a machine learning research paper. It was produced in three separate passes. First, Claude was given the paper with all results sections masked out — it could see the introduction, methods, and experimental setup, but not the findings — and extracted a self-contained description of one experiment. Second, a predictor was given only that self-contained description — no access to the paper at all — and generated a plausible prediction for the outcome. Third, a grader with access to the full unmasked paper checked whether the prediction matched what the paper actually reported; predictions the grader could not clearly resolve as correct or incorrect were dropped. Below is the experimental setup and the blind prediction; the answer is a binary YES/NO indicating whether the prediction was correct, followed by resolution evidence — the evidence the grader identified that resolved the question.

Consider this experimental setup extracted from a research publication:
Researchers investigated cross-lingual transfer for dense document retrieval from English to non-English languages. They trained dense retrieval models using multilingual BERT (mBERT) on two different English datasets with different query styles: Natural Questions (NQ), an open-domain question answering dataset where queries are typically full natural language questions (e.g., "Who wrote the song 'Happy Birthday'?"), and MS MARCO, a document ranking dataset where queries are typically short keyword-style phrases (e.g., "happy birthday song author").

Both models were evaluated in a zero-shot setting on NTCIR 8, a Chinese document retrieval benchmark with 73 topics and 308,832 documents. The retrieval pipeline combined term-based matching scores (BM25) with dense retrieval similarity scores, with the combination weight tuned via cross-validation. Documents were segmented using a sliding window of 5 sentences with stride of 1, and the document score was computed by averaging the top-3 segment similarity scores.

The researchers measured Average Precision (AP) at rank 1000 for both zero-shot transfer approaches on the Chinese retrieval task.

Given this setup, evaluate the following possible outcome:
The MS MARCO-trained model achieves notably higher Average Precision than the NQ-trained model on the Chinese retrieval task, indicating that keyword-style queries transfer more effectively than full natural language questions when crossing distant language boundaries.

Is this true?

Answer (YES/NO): NO